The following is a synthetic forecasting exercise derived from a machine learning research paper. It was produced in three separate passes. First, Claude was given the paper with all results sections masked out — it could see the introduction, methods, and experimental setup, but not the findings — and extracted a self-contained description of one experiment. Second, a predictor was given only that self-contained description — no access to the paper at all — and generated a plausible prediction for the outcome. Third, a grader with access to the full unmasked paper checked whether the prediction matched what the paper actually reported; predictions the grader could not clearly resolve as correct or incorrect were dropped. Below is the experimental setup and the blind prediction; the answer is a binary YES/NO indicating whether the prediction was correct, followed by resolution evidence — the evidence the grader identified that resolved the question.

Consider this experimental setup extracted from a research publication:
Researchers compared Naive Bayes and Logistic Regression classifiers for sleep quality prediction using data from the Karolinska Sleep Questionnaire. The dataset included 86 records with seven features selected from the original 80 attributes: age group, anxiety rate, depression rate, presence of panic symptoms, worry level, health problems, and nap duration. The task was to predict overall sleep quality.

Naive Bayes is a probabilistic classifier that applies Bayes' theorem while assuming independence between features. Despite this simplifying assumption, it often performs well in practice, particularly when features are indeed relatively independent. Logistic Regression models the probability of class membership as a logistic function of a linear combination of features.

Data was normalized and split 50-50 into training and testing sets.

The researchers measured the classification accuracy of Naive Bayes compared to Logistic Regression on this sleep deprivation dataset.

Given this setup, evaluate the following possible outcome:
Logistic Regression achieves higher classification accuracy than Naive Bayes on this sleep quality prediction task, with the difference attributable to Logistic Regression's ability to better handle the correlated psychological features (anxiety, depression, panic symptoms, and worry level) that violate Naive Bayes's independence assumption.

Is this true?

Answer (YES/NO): NO